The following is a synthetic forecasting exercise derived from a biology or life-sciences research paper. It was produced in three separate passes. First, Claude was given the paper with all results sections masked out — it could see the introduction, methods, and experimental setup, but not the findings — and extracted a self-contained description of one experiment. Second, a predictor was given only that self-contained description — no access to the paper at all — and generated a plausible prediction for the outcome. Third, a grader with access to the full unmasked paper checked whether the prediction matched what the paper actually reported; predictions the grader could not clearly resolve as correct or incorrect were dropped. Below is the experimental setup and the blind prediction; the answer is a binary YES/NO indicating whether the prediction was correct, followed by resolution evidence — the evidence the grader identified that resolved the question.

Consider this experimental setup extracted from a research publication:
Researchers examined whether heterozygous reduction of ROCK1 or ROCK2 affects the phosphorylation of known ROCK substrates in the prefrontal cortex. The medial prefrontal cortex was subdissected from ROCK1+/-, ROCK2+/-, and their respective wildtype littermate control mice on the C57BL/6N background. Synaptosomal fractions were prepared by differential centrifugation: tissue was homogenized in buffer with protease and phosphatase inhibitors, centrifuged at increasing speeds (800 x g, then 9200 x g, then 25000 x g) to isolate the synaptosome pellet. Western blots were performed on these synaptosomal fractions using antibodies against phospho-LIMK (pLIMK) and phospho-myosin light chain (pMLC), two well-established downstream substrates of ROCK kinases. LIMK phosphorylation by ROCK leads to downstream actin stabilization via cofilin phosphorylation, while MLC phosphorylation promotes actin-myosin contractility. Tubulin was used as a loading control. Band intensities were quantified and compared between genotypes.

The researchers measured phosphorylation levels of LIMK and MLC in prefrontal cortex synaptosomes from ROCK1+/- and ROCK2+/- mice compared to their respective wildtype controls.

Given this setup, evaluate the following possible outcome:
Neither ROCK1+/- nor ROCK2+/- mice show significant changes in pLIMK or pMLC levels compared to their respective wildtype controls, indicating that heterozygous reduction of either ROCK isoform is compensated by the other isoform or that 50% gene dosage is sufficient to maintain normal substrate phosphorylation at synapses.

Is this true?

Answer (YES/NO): NO